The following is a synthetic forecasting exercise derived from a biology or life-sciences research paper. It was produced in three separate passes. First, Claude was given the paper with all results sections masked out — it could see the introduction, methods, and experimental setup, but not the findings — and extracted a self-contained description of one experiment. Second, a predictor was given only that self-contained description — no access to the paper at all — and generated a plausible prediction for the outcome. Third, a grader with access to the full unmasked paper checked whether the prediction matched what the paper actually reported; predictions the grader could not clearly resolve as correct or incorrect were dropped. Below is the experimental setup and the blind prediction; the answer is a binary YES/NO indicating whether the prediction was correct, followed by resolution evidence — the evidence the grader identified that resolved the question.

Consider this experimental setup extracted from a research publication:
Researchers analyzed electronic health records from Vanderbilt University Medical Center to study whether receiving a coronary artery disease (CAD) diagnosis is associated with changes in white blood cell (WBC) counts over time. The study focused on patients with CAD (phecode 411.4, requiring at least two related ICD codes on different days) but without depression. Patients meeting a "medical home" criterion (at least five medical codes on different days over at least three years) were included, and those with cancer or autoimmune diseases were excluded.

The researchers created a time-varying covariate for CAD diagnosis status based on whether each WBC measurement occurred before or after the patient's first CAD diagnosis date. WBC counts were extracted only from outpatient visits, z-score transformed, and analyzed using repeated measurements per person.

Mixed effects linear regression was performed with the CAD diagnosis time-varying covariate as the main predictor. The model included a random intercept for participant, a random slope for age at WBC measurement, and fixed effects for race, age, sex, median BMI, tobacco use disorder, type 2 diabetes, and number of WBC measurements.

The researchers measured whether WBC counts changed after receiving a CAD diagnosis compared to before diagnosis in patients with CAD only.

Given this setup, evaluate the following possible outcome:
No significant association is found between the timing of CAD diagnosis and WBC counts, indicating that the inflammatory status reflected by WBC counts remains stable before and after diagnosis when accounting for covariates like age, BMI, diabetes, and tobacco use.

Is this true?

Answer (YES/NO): NO